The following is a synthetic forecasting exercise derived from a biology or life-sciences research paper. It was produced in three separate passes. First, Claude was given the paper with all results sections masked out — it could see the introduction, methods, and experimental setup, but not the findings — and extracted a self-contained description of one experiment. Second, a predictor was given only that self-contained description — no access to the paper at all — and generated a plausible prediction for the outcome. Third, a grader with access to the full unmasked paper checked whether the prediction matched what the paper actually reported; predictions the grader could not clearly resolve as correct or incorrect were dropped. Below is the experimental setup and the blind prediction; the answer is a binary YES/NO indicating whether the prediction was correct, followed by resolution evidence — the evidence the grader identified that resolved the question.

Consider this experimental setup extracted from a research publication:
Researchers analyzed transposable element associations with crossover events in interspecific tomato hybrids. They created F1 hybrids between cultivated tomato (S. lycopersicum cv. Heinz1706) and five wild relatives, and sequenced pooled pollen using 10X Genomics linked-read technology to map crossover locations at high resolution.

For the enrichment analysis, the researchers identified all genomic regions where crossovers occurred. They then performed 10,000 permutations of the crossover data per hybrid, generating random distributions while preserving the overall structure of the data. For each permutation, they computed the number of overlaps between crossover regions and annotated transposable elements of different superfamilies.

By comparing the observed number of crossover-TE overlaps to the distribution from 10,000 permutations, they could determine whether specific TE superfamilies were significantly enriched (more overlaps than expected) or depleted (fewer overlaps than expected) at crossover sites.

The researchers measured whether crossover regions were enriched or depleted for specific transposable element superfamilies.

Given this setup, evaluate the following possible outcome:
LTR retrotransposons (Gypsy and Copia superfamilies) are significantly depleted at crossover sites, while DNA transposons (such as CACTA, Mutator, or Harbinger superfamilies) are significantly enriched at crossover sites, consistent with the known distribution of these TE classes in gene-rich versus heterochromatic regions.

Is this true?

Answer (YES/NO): NO